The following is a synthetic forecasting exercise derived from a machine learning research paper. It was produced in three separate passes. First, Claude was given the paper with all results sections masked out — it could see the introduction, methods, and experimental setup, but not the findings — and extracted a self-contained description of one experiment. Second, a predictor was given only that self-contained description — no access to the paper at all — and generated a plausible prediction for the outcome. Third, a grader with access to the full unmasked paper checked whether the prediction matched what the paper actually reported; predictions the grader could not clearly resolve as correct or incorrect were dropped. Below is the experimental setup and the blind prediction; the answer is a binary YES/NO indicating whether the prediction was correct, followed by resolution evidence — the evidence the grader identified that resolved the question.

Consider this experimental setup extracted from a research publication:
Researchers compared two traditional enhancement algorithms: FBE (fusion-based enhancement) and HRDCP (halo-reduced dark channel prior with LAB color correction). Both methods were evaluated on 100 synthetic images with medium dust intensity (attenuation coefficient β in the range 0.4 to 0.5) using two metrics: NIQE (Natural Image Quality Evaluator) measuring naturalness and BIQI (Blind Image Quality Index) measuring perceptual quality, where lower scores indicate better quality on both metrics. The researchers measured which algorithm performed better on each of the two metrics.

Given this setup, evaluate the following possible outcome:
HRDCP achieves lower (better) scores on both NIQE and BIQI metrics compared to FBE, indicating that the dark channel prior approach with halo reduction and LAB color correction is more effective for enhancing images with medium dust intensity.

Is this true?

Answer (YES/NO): NO